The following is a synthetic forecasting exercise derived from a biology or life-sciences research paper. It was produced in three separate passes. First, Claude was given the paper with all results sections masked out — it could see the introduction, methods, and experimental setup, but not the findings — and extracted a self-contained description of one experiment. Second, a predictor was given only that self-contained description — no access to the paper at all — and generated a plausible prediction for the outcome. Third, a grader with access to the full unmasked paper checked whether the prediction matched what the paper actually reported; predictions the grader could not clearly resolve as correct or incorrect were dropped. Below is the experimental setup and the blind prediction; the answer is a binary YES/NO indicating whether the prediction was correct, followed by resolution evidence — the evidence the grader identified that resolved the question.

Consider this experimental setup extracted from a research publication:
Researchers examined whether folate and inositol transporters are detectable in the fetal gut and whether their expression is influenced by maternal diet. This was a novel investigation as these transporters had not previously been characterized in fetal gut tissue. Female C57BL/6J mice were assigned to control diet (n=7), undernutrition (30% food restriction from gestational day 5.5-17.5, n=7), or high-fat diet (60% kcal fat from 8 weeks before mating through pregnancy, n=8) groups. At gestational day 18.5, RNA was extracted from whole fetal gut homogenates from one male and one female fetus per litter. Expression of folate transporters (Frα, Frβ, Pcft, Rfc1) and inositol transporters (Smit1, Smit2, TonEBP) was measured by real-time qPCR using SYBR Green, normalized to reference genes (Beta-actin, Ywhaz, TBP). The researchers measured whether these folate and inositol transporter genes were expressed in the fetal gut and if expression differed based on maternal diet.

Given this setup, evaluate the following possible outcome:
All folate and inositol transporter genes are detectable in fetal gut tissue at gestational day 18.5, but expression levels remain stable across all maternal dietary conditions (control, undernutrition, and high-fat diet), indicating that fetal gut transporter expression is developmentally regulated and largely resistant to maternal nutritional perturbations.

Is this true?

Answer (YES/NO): NO